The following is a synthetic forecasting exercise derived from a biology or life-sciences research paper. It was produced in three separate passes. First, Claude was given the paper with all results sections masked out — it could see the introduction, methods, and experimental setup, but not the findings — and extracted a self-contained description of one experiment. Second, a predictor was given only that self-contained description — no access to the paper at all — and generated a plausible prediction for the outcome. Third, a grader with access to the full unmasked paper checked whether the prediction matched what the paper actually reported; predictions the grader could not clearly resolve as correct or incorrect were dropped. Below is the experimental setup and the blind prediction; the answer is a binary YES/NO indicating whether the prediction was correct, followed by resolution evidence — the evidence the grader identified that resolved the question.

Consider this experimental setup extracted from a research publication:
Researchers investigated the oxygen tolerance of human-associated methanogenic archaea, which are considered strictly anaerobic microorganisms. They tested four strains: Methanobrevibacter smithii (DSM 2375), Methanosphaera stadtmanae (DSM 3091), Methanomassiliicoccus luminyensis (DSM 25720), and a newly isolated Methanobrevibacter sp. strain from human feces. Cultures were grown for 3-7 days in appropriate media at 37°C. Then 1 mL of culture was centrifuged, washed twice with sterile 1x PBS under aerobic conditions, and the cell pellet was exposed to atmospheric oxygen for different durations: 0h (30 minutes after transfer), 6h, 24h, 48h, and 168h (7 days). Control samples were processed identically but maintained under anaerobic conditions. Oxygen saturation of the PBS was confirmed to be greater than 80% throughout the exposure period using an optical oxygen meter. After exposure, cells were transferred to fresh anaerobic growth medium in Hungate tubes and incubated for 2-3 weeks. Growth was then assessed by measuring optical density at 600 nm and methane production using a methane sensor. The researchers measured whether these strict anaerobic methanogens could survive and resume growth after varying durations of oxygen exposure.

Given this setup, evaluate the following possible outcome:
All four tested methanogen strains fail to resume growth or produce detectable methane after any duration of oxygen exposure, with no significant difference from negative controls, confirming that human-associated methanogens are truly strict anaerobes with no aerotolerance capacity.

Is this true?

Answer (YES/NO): NO